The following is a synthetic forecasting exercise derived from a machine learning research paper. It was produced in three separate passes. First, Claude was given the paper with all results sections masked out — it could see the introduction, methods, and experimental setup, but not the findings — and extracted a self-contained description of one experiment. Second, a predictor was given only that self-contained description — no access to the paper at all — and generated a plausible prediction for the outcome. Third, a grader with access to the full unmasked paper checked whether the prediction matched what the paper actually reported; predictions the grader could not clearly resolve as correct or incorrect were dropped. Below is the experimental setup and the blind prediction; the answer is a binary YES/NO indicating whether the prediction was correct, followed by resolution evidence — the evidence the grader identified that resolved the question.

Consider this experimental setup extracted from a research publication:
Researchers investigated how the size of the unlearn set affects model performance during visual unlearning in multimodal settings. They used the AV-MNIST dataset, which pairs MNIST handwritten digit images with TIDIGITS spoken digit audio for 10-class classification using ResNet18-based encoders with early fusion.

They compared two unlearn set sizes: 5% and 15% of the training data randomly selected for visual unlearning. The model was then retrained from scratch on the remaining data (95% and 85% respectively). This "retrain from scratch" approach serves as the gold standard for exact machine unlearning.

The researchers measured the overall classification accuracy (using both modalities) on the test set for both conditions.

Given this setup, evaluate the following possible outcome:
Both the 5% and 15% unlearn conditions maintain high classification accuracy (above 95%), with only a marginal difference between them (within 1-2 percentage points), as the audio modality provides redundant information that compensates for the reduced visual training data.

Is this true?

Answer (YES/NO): NO